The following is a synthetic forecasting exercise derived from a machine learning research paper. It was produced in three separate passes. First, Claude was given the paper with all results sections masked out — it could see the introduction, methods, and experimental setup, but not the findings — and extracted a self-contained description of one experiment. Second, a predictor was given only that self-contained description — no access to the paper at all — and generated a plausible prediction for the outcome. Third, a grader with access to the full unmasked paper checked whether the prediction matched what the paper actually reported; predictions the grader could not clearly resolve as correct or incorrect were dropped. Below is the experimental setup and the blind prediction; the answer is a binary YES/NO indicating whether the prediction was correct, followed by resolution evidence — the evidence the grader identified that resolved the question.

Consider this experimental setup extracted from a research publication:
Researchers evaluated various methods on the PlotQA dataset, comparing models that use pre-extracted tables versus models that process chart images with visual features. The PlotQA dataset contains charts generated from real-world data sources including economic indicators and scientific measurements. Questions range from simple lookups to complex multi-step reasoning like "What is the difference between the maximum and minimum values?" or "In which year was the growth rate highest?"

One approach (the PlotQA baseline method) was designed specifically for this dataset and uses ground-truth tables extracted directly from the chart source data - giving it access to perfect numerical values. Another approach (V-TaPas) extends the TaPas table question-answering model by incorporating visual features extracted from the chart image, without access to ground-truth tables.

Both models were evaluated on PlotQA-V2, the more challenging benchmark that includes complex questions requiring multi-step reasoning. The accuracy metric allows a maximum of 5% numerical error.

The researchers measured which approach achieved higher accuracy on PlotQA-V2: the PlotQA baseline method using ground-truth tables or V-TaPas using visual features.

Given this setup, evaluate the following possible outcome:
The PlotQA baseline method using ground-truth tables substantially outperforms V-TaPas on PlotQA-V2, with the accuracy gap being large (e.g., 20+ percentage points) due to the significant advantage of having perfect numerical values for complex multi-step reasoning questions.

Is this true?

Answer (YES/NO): NO